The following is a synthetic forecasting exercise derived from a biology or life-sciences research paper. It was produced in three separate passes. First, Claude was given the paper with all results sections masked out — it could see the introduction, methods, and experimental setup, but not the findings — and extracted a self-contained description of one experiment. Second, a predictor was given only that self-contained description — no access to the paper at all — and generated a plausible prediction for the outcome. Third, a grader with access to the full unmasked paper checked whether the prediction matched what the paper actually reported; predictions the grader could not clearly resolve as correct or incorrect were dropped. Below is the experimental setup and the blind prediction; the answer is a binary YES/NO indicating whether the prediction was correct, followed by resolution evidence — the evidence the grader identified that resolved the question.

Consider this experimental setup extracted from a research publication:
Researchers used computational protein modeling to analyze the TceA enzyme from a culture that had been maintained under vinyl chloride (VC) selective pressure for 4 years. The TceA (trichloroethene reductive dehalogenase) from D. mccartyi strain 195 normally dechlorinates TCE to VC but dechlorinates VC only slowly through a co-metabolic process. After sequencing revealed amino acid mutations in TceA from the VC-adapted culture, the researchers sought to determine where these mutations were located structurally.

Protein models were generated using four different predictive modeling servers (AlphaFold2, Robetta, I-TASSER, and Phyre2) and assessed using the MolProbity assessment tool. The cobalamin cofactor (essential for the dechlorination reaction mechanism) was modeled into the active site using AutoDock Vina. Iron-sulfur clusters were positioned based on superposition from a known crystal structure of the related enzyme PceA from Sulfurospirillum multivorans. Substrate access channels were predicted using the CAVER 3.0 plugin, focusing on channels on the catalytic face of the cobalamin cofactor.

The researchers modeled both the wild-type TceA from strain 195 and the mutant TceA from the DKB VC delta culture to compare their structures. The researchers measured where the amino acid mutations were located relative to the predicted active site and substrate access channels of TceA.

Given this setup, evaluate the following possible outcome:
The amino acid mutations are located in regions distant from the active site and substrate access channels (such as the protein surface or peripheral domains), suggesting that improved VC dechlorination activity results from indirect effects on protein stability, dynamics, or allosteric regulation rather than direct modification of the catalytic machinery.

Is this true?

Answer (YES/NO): NO